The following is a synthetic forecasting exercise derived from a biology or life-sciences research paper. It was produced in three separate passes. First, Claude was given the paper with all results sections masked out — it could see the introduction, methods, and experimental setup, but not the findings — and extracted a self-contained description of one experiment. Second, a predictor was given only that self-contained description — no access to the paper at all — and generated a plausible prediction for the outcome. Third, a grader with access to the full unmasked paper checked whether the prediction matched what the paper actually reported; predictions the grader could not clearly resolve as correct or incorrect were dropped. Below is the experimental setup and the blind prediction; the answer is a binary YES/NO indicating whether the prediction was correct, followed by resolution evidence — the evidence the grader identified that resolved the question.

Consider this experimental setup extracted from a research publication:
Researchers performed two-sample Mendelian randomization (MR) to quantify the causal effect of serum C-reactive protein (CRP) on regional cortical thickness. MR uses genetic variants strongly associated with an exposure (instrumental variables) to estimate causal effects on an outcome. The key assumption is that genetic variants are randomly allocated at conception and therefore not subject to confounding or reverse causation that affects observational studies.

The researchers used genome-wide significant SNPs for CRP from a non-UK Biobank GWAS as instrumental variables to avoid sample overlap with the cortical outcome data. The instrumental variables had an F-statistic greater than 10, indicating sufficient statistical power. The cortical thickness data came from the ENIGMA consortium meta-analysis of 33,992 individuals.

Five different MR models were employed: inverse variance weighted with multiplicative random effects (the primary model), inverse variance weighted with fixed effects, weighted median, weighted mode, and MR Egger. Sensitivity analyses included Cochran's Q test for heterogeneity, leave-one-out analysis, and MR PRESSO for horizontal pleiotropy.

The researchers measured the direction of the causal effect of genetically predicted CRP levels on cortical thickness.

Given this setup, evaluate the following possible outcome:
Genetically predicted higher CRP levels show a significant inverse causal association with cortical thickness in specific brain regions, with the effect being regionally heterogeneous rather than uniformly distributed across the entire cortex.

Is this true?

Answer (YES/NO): YES